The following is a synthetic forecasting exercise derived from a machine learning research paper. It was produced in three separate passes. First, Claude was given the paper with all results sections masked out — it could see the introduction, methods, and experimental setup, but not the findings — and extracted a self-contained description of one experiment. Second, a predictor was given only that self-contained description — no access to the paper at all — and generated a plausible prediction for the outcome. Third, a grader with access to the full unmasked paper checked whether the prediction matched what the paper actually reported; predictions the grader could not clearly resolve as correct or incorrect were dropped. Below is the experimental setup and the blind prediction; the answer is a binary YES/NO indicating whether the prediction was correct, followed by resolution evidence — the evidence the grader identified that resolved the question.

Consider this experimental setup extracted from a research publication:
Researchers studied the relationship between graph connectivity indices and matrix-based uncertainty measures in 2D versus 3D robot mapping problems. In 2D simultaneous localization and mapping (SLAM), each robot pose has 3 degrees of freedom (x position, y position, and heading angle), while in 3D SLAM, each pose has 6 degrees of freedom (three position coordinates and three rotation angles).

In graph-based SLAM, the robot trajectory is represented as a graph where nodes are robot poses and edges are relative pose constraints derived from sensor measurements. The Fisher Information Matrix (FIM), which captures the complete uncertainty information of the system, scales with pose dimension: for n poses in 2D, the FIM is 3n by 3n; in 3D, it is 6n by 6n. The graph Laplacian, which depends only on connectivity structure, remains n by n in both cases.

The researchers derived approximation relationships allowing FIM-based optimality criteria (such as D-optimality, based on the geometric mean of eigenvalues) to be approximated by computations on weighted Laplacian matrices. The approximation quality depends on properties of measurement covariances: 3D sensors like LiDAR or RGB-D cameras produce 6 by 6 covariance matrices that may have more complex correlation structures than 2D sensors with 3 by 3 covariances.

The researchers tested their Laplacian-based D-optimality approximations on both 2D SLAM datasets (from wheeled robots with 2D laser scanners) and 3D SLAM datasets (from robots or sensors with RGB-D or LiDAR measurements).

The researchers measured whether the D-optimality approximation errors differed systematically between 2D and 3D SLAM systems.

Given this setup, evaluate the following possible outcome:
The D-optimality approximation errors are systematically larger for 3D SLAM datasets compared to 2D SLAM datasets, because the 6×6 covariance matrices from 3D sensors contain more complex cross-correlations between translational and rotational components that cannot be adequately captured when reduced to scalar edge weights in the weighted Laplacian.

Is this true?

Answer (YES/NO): NO